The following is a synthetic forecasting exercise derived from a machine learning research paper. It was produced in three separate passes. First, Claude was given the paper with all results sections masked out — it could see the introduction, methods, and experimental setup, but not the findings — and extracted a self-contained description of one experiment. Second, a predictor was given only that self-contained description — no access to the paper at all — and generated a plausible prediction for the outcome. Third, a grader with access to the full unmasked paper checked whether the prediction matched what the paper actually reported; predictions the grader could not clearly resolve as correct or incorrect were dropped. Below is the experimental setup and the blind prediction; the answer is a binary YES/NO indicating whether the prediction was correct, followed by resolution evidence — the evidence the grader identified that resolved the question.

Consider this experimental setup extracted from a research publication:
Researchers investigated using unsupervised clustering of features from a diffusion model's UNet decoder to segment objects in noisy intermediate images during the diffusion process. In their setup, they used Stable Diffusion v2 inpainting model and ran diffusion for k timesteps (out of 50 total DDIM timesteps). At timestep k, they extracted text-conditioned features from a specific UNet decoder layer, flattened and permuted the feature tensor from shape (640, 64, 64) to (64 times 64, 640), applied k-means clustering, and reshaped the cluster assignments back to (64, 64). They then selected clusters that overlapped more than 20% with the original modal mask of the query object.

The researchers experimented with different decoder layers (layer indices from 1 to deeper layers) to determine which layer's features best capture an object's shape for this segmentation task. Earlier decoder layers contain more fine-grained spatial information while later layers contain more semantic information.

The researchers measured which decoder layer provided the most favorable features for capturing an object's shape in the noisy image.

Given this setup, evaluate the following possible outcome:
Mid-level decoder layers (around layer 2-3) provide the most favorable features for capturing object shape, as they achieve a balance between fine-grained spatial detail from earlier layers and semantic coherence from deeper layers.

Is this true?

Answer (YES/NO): YES